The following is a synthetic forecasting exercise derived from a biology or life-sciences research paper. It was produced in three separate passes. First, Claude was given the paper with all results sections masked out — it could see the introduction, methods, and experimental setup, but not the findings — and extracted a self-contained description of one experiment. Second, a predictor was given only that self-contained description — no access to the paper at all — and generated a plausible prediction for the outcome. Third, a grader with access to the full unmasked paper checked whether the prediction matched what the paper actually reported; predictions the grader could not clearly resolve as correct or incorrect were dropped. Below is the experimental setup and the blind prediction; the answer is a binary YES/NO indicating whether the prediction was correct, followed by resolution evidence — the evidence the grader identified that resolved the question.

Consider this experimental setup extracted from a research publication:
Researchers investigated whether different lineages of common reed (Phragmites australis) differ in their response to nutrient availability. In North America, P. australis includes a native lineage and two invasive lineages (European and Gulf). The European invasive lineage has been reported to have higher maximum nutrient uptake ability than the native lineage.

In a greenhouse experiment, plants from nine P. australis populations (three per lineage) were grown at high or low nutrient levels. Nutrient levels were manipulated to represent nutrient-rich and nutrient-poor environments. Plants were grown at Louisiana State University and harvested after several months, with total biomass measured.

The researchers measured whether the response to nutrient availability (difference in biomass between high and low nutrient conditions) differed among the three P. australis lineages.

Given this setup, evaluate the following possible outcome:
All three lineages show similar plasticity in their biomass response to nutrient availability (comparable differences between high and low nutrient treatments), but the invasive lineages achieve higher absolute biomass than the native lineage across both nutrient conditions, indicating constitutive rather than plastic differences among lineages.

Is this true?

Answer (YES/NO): NO